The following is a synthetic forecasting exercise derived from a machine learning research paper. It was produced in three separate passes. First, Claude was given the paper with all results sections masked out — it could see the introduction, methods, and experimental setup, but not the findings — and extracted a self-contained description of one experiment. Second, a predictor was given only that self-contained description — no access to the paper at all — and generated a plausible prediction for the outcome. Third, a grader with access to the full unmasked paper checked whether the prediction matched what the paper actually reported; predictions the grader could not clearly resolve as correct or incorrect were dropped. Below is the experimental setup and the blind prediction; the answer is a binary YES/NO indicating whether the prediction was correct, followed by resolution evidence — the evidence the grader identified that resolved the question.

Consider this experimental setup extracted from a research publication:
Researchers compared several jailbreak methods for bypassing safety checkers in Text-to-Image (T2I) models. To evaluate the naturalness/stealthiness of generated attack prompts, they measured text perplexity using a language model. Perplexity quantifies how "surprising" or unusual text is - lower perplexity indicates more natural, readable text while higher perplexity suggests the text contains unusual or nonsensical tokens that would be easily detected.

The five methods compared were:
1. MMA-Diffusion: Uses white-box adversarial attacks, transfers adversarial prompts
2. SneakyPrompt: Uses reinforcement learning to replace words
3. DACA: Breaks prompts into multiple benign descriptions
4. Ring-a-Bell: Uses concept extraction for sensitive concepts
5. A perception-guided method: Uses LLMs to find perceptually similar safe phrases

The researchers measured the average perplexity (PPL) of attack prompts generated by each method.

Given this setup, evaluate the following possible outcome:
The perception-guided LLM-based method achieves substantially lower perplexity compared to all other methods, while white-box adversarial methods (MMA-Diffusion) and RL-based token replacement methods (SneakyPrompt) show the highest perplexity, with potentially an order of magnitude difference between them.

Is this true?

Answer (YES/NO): NO